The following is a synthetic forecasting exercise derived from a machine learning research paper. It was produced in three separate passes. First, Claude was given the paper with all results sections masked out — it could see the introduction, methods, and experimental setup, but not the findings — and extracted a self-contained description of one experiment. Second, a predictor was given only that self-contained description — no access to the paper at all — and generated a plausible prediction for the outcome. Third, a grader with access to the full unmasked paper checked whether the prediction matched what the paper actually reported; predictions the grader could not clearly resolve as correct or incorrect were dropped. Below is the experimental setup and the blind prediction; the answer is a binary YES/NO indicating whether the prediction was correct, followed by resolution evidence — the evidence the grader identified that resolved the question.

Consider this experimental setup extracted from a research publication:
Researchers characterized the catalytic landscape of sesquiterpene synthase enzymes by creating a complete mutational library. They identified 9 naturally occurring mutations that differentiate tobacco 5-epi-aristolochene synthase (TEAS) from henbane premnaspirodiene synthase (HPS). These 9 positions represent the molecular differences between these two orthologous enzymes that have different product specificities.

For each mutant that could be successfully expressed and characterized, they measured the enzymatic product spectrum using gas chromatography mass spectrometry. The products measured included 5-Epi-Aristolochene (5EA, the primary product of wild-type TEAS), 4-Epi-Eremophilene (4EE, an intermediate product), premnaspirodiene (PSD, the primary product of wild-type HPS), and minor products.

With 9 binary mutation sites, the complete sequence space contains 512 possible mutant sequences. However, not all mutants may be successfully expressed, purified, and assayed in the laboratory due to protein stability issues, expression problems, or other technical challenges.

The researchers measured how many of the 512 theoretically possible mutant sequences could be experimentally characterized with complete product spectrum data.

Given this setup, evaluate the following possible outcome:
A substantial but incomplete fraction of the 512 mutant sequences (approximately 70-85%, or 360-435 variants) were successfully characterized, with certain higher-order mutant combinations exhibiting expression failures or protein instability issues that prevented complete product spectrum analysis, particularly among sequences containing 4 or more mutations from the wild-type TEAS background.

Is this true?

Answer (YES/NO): YES